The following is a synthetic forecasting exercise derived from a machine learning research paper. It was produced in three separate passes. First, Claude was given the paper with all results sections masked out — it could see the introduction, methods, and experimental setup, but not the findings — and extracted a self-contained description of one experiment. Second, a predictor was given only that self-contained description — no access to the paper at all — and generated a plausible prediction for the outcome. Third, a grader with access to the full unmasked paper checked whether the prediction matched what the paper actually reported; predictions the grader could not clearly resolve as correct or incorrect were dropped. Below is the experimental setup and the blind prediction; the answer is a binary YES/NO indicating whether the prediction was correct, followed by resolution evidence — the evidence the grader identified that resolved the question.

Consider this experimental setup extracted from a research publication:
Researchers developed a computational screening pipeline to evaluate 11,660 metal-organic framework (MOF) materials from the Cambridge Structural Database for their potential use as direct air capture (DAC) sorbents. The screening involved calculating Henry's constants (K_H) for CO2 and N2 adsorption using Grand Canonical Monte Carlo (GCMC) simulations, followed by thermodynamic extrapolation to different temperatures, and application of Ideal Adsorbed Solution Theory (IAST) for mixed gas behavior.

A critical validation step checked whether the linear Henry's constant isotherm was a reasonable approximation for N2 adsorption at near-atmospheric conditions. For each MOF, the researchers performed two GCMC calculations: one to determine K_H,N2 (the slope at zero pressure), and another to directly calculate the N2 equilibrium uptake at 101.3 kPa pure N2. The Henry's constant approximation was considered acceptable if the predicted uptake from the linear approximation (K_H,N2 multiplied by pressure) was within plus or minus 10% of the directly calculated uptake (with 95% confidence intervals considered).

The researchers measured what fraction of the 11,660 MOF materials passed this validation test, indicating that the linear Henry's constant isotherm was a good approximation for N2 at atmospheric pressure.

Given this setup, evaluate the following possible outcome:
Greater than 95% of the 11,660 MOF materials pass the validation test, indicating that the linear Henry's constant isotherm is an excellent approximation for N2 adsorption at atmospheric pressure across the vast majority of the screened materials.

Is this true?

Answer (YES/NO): NO